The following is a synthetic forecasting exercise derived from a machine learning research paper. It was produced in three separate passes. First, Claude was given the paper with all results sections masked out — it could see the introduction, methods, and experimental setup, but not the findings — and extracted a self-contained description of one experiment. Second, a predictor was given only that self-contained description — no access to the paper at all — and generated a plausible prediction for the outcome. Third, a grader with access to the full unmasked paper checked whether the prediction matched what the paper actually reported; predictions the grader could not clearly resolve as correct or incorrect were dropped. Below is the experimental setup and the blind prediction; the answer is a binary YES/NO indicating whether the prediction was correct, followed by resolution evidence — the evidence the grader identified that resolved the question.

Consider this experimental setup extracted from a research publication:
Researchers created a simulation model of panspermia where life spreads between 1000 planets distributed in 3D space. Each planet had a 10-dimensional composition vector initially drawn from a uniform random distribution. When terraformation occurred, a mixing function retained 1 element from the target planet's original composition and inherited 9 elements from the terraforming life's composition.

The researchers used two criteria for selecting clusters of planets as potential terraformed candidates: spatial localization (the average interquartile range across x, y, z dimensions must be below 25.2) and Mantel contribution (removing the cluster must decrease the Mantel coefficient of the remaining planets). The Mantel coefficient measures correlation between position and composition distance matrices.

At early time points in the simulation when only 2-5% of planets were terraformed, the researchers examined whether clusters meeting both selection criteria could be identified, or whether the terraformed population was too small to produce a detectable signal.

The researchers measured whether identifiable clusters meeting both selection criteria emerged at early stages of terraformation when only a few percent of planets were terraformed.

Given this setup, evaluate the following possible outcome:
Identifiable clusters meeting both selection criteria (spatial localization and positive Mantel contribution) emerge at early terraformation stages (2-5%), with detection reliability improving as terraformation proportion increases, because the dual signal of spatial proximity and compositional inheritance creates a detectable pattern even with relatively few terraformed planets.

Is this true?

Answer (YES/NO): NO